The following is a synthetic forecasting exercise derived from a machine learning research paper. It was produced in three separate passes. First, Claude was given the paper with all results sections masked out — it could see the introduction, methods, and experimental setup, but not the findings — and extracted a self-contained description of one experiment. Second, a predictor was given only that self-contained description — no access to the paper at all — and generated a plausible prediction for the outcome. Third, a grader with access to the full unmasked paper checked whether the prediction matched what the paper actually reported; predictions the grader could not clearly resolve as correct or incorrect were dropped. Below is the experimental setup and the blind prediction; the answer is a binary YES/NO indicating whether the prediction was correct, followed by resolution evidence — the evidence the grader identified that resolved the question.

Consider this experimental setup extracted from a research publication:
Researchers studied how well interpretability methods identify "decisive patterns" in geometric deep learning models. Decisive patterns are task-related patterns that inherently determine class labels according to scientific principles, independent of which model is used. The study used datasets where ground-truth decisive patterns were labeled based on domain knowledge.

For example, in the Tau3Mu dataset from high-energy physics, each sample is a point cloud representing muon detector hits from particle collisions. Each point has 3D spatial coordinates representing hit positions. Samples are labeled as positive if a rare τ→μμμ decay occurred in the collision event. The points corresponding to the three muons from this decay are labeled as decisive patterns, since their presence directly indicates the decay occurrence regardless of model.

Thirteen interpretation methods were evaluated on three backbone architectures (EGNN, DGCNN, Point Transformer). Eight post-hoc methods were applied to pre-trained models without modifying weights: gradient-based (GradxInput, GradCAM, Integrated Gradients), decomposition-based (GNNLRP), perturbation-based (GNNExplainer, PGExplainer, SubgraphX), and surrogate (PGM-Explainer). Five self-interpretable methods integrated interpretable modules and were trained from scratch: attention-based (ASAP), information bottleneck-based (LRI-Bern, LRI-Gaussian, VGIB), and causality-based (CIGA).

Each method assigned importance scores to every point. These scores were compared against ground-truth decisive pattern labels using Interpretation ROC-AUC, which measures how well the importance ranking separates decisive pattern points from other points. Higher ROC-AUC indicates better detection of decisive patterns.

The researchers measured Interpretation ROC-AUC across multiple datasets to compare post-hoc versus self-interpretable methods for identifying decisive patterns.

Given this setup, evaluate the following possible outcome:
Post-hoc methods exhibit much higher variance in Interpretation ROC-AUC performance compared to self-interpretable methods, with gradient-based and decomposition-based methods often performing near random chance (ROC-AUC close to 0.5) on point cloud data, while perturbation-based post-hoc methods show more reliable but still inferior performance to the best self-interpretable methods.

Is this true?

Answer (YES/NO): NO